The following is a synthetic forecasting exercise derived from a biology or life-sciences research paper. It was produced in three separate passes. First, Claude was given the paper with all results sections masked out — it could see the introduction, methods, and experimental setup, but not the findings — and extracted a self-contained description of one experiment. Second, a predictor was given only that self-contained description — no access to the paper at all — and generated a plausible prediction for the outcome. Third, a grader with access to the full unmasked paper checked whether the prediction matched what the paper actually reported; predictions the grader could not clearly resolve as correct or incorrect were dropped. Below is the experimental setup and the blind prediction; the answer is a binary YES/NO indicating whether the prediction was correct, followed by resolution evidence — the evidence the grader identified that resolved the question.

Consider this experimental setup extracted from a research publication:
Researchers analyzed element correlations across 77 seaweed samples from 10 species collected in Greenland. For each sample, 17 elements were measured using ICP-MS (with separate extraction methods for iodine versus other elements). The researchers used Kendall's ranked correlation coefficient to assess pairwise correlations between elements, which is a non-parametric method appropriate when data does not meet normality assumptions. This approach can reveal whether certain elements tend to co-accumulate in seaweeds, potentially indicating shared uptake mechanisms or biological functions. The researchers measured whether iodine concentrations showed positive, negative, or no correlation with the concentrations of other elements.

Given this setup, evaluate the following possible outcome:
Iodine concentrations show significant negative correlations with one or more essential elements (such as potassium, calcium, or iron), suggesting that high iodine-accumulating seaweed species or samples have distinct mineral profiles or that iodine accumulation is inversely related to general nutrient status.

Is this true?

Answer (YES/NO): NO